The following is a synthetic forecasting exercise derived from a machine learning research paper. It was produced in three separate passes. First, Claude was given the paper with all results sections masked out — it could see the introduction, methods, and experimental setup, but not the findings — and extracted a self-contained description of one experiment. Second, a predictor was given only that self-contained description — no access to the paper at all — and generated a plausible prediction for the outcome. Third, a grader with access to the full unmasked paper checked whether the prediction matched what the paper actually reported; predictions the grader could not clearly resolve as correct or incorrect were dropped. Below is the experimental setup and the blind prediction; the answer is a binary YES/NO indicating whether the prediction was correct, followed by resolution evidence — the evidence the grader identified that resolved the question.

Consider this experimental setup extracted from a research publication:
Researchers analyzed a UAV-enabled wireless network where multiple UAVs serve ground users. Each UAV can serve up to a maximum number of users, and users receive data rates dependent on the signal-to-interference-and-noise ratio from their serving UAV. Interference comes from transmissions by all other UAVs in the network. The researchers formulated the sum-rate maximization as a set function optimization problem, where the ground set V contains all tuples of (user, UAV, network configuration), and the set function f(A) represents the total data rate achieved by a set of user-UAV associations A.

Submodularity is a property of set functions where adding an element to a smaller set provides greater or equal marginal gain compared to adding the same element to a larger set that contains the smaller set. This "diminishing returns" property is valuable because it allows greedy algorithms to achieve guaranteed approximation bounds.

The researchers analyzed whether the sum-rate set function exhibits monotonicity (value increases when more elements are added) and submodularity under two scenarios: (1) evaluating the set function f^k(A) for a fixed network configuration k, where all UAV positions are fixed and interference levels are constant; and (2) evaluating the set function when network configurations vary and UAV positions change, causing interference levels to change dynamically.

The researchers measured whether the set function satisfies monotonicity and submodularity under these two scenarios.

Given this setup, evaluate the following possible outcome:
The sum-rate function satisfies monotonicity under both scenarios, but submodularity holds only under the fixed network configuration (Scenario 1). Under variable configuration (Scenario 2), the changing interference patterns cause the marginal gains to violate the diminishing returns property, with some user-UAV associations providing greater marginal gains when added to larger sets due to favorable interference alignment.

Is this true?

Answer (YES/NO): NO